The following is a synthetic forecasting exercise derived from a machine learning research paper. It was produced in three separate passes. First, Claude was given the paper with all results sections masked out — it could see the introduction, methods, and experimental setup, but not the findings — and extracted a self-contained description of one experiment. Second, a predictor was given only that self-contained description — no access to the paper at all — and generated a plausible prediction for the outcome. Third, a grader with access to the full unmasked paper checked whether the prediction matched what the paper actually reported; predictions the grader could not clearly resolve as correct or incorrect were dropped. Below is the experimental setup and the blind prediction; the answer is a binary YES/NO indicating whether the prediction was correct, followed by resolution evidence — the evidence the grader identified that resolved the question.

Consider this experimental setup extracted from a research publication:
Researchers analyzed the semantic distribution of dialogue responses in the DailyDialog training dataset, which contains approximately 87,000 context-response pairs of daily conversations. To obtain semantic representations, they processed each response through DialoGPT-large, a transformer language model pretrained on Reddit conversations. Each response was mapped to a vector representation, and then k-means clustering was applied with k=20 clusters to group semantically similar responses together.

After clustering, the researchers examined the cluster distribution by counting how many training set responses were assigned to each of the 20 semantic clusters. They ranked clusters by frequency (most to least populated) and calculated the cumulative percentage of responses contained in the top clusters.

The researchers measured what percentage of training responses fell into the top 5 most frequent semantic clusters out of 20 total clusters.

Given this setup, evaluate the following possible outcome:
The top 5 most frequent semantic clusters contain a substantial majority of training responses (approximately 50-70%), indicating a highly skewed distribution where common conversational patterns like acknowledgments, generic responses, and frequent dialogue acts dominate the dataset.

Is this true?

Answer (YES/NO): YES